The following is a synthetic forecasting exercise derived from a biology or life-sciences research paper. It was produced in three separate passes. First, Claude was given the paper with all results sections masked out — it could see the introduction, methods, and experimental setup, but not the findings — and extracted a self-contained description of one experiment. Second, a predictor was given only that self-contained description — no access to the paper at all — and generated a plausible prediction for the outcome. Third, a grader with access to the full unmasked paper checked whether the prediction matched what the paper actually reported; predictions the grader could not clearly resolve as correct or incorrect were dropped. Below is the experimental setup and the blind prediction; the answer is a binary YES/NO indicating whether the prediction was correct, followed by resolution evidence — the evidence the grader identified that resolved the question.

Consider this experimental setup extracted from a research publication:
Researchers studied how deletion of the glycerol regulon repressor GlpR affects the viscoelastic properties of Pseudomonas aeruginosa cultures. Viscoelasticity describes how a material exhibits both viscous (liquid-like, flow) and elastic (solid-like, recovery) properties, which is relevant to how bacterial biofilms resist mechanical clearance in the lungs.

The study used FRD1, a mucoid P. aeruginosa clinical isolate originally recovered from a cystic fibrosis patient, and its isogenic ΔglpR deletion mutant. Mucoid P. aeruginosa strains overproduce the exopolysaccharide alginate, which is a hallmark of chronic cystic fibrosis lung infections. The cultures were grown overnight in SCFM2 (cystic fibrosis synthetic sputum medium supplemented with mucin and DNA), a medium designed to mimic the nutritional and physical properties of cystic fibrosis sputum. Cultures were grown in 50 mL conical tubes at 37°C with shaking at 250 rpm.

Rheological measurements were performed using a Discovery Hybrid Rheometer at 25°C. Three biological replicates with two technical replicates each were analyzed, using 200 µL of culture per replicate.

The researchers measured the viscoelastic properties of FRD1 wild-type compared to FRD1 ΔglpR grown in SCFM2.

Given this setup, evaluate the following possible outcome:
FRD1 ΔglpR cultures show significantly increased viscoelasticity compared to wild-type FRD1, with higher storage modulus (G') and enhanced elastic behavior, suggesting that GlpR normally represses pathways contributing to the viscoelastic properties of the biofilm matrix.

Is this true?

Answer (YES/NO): YES